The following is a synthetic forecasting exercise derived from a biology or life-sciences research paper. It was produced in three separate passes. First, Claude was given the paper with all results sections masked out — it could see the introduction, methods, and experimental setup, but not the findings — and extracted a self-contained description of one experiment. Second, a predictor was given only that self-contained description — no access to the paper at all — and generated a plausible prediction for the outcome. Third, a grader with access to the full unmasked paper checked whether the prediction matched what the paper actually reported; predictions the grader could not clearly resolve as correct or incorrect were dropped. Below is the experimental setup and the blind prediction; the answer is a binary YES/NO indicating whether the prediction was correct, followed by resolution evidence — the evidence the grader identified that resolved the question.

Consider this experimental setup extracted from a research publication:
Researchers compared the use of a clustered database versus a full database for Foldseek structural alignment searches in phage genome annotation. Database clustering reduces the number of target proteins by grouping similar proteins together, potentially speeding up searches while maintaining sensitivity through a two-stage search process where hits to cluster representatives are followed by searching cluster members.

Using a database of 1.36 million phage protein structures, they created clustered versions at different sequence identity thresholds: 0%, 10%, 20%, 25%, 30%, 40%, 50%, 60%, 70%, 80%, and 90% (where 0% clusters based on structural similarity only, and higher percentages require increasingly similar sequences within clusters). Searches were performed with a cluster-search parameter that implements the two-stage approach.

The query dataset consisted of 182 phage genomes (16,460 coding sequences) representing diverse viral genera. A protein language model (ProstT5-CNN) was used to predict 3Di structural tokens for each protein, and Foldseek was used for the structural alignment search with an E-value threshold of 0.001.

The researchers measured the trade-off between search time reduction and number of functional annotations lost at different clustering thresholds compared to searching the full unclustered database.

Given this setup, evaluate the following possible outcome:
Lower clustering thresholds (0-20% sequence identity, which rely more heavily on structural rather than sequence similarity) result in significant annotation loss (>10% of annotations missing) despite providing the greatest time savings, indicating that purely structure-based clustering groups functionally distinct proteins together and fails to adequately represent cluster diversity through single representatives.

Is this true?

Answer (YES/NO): NO